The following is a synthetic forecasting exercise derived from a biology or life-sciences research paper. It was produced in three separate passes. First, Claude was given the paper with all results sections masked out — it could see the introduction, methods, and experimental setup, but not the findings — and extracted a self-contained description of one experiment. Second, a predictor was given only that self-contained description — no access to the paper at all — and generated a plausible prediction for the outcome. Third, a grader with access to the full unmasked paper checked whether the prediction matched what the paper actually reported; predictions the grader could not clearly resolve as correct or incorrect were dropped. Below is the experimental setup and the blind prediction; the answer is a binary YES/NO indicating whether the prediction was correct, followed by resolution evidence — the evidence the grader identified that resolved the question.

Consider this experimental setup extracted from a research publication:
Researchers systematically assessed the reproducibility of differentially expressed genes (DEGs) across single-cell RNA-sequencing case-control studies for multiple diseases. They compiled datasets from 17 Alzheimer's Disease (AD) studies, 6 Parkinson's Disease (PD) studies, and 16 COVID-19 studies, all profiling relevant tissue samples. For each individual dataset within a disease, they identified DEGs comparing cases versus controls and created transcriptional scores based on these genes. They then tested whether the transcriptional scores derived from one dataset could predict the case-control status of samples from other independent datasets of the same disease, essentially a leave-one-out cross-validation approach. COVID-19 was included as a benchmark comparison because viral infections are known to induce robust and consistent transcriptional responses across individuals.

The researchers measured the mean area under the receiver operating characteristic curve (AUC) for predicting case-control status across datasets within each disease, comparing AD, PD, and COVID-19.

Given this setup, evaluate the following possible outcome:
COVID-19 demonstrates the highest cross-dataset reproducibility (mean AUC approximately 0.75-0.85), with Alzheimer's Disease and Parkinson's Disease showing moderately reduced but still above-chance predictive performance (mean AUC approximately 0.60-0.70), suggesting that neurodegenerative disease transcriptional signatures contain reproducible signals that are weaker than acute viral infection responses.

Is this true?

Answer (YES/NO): NO